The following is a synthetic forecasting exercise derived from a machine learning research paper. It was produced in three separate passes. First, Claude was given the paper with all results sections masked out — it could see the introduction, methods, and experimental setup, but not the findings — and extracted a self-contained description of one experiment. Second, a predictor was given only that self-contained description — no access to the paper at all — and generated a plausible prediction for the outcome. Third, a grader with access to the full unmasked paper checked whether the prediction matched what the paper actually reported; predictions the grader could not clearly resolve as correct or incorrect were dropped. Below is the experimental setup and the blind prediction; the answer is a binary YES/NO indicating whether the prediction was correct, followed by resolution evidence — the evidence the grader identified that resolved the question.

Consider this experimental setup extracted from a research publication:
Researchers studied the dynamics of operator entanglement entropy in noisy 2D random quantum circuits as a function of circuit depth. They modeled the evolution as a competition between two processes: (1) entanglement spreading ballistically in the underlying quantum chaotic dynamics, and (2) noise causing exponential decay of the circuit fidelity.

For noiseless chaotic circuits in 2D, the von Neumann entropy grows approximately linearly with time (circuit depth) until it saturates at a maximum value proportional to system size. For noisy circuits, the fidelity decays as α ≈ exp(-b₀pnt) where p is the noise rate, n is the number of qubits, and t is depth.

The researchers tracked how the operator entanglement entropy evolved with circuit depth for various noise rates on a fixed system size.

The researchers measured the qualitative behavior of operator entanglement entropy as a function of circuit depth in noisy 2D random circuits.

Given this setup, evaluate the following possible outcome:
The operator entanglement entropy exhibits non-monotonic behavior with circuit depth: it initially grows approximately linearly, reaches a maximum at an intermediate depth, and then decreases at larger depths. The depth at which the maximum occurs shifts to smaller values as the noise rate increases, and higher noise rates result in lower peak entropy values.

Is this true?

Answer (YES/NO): YES